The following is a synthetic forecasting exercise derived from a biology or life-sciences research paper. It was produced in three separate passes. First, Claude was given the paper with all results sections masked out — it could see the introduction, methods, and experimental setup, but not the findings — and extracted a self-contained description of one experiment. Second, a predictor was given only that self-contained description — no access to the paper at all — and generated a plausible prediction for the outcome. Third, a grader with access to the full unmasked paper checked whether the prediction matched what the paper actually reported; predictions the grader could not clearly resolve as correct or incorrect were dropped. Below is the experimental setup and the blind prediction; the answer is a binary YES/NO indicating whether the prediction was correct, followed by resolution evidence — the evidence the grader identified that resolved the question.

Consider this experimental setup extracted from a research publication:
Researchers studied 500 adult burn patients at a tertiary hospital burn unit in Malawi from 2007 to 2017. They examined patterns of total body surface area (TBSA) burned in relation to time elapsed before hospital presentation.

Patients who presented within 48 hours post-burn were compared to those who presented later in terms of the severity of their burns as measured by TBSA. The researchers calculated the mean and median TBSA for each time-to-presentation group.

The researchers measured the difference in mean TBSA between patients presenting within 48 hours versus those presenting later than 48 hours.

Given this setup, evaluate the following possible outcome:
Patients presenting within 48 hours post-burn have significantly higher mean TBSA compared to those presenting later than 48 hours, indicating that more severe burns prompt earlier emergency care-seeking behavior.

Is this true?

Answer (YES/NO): YES